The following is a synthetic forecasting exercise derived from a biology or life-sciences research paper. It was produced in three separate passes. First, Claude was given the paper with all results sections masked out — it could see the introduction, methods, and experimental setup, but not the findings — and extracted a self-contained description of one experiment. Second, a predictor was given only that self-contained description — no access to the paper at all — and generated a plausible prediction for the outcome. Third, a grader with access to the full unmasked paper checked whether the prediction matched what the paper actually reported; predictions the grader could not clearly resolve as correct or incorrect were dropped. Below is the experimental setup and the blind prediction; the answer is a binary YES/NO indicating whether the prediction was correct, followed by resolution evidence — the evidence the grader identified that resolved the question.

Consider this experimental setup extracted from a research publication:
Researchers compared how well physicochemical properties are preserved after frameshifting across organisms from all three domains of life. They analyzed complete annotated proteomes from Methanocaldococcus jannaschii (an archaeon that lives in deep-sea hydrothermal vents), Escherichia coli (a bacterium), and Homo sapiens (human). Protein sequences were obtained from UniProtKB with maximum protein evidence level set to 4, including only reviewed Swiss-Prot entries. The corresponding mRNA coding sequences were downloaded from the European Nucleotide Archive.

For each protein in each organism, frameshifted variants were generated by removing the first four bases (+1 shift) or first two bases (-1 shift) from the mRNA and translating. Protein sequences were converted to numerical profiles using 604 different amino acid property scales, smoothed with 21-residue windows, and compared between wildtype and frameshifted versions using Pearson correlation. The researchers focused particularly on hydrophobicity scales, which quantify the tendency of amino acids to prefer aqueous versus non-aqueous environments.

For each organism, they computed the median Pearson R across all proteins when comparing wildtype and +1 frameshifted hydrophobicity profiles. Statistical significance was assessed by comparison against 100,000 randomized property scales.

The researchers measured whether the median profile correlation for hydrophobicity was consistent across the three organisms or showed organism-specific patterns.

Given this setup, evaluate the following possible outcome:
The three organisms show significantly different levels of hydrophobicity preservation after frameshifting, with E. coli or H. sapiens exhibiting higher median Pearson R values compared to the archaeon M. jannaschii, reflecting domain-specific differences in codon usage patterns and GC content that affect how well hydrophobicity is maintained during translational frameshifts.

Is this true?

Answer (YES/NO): NO